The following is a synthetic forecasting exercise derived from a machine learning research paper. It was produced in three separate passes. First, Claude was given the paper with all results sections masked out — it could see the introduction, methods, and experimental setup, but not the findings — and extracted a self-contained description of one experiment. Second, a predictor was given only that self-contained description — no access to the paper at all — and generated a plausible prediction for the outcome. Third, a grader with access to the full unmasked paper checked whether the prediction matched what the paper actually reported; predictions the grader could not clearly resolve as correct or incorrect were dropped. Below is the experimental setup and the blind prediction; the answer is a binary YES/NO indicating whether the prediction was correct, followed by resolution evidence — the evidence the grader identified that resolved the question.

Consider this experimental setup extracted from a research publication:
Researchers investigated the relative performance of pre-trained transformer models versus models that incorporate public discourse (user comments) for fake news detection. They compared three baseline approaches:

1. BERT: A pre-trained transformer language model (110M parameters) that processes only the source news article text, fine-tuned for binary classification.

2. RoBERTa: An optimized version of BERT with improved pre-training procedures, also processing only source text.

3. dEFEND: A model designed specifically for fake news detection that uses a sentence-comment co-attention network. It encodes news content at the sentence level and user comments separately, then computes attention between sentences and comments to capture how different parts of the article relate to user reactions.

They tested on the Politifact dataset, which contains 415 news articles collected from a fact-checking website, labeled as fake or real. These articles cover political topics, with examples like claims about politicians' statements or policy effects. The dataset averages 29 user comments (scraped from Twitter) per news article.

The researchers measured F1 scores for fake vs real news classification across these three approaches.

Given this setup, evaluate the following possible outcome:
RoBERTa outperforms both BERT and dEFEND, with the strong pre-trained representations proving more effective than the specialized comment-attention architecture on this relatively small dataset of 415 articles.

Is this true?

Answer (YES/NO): NO